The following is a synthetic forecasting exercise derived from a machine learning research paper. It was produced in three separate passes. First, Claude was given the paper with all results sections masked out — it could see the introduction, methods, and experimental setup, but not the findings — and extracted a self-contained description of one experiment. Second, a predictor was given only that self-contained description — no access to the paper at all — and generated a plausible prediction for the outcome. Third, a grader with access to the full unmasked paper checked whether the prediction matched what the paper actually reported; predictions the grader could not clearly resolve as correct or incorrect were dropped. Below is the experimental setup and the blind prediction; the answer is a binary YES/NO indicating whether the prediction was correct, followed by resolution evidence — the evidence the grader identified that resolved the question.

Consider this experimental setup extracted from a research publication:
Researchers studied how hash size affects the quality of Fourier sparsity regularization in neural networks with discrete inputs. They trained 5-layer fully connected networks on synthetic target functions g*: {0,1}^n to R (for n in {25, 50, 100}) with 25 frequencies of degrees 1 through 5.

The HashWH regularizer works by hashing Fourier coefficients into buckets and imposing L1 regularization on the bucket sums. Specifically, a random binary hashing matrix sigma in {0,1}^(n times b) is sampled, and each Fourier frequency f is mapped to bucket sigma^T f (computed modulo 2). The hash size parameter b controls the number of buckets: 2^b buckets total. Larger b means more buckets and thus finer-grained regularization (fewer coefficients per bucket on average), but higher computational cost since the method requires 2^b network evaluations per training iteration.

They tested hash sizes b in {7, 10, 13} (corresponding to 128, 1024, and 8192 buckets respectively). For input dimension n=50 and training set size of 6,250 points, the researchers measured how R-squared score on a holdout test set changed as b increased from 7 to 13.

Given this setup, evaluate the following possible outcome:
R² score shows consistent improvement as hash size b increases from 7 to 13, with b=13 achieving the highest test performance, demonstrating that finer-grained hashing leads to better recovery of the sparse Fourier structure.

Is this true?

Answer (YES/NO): NO